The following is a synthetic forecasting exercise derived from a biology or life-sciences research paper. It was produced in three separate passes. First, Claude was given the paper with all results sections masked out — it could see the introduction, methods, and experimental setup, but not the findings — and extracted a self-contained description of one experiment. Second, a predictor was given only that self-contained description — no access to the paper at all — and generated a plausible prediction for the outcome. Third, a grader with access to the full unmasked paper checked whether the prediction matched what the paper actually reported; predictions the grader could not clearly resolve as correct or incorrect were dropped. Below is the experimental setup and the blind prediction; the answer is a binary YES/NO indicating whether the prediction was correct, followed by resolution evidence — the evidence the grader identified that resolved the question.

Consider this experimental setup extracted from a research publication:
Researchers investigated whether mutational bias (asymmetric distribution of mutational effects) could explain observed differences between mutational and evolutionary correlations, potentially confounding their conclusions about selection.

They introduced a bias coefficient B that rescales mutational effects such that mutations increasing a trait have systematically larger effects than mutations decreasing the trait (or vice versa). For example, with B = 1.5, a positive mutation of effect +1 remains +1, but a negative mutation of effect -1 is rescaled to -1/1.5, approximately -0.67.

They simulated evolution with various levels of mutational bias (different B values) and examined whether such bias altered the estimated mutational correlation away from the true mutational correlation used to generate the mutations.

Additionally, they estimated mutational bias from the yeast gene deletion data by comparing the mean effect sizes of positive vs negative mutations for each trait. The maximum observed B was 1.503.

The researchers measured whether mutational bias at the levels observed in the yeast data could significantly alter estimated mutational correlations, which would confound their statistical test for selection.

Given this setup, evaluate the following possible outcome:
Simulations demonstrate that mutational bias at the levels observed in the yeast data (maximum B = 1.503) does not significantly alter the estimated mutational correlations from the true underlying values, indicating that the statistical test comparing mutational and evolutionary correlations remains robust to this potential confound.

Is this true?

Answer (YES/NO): YES